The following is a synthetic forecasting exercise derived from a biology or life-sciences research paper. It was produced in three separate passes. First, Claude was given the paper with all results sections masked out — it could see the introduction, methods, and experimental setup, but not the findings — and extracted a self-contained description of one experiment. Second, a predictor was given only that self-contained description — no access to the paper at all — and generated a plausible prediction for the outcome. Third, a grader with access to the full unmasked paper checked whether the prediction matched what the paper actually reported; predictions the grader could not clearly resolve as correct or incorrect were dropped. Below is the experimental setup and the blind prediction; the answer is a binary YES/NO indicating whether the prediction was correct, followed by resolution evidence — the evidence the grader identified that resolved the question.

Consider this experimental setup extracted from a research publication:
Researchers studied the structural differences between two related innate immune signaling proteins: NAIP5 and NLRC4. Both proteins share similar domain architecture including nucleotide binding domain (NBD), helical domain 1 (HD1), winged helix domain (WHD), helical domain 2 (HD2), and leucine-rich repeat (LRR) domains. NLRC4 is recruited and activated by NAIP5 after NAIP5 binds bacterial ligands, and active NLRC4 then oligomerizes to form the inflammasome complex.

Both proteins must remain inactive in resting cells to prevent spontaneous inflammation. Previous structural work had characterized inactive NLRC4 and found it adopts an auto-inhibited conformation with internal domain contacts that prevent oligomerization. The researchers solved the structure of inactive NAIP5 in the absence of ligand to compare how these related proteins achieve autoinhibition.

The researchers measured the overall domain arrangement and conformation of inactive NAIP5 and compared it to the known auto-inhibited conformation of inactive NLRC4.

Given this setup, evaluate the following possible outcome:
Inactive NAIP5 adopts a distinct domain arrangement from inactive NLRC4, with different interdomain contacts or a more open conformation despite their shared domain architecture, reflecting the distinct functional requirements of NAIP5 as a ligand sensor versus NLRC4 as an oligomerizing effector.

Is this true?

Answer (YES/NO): YES